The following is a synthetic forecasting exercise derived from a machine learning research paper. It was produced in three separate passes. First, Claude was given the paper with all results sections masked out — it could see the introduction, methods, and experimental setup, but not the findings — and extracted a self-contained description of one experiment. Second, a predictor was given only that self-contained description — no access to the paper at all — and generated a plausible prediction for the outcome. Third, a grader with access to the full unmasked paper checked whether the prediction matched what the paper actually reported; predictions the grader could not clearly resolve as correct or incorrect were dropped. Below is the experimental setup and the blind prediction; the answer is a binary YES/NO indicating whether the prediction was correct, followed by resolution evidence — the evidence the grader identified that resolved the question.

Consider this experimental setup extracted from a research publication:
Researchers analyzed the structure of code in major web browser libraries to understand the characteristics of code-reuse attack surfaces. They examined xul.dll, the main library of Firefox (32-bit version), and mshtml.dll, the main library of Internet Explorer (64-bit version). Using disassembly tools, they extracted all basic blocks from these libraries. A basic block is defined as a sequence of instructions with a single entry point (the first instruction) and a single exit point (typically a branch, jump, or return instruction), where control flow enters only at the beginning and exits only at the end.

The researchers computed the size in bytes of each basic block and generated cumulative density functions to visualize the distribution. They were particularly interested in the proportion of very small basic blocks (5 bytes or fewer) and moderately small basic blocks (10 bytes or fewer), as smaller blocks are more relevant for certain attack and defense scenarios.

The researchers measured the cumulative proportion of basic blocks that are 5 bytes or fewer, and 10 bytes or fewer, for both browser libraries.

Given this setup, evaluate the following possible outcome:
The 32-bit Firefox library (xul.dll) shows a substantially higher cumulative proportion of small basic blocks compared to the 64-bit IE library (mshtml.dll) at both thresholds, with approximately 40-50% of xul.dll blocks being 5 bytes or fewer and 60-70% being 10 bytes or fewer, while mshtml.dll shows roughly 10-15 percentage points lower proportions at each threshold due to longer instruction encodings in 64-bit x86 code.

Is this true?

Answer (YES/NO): NO